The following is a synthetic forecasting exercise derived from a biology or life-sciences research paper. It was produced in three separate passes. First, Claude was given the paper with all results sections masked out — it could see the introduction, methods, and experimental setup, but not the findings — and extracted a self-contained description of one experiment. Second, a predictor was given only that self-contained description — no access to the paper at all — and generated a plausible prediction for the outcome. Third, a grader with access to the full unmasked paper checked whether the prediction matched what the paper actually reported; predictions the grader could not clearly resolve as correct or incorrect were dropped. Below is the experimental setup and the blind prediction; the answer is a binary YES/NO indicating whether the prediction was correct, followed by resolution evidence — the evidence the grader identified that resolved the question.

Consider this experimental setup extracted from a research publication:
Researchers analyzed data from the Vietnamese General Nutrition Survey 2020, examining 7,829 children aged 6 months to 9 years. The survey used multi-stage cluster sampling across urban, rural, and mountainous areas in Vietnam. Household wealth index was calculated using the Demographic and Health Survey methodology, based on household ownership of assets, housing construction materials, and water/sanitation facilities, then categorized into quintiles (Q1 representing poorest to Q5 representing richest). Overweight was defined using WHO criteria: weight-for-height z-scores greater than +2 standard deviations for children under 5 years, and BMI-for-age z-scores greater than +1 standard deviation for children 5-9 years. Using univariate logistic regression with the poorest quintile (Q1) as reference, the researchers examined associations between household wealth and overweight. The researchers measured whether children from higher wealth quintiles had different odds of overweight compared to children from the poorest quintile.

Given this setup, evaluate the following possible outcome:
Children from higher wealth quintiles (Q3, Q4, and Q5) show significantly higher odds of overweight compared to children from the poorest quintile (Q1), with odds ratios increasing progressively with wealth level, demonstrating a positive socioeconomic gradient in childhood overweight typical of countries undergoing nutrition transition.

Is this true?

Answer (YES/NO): NO